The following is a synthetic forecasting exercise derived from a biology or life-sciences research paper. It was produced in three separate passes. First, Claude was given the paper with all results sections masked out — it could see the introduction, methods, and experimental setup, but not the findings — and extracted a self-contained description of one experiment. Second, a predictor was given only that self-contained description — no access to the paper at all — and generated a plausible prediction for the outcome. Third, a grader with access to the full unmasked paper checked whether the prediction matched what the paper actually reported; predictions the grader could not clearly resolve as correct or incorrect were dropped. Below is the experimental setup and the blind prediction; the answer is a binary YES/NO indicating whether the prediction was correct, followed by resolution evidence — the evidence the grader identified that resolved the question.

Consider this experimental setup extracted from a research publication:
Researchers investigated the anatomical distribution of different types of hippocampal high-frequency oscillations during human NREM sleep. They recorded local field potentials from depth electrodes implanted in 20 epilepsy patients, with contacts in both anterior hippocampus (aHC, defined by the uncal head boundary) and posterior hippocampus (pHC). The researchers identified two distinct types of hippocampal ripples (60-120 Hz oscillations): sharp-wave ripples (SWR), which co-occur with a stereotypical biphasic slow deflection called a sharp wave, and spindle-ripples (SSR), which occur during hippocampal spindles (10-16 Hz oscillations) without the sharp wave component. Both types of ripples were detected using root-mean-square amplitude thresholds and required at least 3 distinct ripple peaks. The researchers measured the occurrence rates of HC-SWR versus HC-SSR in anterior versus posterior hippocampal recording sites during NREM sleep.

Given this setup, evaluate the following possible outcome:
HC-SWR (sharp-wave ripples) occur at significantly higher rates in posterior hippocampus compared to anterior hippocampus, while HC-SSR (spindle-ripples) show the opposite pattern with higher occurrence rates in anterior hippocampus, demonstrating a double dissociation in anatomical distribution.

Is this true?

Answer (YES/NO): NO